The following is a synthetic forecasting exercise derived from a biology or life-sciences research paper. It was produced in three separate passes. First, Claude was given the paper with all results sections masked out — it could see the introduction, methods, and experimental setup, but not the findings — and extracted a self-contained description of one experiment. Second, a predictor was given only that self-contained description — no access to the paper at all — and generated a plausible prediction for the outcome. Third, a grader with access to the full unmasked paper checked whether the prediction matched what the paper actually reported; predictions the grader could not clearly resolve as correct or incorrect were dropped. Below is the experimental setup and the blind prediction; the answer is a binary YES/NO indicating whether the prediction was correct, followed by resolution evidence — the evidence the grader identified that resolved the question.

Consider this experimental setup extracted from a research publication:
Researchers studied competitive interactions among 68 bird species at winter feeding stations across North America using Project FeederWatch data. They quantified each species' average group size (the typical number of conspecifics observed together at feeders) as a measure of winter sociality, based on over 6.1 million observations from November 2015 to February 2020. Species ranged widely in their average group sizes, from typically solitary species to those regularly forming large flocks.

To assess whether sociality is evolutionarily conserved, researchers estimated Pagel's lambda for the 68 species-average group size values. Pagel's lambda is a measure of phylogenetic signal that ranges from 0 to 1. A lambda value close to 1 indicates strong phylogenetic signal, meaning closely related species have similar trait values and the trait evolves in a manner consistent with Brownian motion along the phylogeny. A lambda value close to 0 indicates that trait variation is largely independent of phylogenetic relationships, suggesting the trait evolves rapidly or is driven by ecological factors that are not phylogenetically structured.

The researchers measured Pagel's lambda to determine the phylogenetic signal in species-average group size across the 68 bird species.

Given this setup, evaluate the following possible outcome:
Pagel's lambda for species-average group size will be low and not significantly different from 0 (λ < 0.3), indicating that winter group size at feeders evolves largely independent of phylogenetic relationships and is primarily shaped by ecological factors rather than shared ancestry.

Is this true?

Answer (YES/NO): NO